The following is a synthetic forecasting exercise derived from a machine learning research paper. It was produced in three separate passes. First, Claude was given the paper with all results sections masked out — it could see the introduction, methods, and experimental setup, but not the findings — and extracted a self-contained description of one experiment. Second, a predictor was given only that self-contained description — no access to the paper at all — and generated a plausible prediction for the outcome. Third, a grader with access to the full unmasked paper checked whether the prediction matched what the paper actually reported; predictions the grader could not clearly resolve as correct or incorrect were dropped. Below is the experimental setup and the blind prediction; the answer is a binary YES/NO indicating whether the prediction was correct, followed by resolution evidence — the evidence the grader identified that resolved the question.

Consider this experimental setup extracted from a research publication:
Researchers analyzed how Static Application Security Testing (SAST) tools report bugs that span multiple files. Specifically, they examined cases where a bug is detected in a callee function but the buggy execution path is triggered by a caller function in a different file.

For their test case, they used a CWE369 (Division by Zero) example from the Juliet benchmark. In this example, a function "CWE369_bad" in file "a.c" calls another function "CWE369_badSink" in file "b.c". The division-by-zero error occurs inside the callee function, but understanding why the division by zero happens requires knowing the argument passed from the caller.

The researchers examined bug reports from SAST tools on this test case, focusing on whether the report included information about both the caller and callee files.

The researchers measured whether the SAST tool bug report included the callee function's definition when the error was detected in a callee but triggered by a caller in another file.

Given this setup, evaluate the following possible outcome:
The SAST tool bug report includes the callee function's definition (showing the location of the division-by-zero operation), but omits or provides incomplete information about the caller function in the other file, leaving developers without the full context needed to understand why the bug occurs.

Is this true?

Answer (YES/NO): NO